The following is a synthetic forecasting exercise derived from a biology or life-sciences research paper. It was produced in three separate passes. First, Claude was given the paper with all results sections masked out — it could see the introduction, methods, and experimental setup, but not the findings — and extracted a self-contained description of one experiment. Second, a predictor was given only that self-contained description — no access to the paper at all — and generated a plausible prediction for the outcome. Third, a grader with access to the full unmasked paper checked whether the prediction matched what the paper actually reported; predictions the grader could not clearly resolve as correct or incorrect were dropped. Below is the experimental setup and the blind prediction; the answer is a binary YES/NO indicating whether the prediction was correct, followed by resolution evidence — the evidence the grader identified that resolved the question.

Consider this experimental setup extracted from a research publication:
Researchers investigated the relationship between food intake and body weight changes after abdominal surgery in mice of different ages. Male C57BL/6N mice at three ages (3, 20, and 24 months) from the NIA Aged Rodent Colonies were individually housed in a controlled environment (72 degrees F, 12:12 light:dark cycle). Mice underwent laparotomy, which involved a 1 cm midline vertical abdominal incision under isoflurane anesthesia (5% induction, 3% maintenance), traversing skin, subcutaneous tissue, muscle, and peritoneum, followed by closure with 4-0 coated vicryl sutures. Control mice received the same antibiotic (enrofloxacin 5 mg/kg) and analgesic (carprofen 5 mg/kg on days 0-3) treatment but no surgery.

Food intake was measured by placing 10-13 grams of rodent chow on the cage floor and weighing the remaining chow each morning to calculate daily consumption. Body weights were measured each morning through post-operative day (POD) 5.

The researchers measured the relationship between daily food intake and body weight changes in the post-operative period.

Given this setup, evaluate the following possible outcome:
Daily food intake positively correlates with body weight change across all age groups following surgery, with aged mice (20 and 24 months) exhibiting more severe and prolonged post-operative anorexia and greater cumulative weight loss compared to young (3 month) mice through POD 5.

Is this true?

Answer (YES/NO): NO